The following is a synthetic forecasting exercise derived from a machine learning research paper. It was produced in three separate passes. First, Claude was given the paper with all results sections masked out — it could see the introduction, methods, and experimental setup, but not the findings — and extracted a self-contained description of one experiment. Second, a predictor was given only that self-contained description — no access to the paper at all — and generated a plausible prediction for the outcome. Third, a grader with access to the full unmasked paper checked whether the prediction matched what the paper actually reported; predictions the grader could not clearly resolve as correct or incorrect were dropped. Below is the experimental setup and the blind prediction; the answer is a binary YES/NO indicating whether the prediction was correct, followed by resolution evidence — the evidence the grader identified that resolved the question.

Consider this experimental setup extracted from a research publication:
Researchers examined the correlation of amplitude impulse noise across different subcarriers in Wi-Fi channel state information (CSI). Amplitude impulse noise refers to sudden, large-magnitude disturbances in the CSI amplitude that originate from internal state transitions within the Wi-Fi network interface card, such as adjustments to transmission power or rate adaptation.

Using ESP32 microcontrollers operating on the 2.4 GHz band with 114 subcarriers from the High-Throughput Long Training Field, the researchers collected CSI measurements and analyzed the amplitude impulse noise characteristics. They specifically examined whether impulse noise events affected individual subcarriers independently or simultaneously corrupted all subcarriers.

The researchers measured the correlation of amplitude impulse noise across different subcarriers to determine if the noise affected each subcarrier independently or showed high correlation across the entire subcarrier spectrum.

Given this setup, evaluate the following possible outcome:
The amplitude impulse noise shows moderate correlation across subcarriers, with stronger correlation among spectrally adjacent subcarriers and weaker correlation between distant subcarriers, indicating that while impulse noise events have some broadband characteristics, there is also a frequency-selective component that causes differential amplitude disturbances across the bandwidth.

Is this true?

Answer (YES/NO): NO